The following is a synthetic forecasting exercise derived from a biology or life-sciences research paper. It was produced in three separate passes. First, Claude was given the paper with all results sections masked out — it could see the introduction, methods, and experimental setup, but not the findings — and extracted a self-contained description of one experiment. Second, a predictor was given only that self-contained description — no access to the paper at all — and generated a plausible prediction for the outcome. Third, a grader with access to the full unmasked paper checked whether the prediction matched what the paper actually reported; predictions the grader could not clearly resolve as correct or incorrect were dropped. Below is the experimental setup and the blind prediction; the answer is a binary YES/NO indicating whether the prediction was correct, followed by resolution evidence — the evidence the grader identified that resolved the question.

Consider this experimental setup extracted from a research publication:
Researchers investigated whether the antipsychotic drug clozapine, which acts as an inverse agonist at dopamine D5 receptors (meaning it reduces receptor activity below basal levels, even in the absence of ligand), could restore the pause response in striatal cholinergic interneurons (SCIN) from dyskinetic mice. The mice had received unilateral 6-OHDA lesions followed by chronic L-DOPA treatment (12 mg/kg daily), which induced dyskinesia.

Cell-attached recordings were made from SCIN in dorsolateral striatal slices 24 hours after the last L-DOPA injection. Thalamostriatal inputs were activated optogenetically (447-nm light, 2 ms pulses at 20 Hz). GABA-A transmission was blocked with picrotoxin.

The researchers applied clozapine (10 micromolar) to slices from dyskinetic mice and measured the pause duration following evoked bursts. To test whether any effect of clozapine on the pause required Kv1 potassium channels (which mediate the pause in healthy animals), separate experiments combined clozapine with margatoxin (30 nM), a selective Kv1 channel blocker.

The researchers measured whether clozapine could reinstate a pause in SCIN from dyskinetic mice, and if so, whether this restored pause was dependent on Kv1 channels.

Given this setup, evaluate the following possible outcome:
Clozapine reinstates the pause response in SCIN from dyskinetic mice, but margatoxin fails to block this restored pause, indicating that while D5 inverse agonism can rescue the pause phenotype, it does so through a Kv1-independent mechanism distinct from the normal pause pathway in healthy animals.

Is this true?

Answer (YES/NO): NO